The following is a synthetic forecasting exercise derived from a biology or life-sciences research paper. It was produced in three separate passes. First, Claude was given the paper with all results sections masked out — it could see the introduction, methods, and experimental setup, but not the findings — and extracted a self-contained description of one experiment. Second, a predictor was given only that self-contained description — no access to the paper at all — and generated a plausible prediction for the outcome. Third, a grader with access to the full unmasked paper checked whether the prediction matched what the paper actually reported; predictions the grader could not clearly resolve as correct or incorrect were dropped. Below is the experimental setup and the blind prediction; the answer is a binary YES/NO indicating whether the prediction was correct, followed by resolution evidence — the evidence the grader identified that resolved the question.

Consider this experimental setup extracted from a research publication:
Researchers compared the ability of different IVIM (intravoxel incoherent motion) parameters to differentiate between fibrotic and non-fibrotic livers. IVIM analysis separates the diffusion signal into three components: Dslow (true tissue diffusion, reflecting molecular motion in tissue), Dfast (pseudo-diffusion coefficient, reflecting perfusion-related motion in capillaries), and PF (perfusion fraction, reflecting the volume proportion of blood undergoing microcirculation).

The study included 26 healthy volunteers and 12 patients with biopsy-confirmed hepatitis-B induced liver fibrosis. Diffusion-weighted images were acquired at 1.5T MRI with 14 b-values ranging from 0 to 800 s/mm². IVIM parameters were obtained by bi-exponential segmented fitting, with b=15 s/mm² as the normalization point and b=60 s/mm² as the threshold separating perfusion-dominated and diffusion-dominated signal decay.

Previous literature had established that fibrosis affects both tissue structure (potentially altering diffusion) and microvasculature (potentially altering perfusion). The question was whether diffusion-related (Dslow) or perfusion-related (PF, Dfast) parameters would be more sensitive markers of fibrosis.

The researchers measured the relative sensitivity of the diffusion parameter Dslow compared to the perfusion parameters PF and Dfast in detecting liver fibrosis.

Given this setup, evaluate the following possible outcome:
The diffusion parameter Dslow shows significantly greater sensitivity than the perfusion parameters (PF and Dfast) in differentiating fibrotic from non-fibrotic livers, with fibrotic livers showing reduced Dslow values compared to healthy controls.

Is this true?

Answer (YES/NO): NO